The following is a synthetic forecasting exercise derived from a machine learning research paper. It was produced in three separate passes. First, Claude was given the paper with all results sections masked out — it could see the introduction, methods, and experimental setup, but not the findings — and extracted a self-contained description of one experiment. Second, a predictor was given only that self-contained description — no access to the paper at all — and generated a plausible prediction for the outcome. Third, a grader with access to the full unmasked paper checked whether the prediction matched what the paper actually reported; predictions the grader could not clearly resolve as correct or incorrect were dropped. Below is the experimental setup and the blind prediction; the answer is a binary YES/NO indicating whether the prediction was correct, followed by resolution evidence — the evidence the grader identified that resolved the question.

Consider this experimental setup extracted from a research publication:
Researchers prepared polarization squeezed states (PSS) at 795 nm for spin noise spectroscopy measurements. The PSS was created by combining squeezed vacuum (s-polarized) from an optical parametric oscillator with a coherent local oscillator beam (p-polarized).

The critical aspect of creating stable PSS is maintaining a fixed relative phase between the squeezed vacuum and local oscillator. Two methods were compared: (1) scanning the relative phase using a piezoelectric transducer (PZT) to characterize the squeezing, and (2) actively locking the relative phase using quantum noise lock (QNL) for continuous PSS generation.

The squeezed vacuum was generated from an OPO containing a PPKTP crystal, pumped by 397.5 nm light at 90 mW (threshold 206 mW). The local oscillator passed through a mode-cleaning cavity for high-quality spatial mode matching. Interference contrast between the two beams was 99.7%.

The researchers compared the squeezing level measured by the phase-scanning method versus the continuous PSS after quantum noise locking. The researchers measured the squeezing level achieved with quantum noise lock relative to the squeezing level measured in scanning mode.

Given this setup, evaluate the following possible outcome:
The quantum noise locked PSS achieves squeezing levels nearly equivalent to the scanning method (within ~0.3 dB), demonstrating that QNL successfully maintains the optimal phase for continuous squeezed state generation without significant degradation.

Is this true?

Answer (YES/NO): NO